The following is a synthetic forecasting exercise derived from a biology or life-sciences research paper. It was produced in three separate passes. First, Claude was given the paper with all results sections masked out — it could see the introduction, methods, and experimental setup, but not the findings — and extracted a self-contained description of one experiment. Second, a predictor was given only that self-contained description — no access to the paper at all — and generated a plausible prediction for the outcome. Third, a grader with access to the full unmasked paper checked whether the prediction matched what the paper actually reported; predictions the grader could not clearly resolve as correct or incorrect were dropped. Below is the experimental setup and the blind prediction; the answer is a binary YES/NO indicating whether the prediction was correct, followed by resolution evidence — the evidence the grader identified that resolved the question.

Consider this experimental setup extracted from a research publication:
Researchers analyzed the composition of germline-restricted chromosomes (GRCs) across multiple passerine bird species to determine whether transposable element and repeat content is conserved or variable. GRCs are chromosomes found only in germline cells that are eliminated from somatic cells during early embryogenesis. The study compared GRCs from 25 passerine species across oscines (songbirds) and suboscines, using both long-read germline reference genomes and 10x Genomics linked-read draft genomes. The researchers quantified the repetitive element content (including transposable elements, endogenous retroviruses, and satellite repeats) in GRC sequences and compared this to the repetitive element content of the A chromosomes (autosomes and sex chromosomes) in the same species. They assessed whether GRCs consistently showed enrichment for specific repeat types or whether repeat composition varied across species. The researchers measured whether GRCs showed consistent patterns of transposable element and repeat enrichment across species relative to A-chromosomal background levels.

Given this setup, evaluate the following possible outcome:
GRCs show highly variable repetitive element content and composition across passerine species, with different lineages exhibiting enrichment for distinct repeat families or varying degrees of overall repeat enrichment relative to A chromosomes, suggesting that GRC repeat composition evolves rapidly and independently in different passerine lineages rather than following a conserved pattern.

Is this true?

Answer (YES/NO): YES